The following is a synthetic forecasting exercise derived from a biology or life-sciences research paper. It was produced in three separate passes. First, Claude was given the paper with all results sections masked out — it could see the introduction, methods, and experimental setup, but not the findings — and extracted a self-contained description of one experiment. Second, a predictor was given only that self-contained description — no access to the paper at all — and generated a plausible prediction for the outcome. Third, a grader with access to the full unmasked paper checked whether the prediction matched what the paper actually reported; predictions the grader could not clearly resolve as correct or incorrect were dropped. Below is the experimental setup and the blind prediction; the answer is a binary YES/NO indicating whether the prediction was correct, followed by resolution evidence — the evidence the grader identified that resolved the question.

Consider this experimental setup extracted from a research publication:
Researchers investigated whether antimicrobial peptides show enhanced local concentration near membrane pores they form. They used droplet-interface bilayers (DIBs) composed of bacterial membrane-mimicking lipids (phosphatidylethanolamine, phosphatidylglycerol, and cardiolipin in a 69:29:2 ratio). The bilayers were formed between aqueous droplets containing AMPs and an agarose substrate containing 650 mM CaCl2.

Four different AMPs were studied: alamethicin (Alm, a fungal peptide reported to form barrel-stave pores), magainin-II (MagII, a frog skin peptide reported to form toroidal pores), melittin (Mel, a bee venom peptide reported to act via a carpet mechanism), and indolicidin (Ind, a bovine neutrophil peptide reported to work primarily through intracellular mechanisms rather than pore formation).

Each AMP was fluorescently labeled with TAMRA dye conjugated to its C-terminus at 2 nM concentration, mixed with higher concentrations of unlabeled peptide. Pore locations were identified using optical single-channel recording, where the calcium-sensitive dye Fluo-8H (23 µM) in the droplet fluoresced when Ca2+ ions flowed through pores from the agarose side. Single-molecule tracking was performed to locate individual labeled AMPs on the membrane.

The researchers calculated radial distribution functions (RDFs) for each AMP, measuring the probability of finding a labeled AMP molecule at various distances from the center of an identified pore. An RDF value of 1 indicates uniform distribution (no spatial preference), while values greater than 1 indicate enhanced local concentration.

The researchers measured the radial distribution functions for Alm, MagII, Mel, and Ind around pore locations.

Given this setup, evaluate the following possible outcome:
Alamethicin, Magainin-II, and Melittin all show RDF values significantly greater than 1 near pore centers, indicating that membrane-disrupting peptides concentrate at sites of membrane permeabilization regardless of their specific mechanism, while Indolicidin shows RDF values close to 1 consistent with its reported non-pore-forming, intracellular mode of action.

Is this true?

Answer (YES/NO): YES